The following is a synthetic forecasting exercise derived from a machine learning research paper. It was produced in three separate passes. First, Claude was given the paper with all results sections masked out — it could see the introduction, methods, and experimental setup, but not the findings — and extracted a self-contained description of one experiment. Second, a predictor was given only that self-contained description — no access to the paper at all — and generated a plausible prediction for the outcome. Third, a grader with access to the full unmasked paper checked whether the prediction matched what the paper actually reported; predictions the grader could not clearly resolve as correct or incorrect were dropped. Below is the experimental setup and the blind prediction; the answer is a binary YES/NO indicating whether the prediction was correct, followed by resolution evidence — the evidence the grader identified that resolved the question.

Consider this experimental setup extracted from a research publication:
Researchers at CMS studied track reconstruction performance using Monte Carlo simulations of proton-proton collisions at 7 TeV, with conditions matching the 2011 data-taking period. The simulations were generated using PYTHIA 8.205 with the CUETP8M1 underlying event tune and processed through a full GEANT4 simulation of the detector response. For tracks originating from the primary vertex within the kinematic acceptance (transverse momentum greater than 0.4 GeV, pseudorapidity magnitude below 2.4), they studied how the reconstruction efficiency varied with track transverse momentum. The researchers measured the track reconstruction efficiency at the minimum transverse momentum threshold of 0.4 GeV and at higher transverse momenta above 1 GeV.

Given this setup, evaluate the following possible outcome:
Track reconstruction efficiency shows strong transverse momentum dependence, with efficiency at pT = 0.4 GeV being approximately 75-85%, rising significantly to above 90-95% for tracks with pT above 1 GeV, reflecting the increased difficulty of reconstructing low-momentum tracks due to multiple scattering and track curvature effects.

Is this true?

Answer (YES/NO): NO